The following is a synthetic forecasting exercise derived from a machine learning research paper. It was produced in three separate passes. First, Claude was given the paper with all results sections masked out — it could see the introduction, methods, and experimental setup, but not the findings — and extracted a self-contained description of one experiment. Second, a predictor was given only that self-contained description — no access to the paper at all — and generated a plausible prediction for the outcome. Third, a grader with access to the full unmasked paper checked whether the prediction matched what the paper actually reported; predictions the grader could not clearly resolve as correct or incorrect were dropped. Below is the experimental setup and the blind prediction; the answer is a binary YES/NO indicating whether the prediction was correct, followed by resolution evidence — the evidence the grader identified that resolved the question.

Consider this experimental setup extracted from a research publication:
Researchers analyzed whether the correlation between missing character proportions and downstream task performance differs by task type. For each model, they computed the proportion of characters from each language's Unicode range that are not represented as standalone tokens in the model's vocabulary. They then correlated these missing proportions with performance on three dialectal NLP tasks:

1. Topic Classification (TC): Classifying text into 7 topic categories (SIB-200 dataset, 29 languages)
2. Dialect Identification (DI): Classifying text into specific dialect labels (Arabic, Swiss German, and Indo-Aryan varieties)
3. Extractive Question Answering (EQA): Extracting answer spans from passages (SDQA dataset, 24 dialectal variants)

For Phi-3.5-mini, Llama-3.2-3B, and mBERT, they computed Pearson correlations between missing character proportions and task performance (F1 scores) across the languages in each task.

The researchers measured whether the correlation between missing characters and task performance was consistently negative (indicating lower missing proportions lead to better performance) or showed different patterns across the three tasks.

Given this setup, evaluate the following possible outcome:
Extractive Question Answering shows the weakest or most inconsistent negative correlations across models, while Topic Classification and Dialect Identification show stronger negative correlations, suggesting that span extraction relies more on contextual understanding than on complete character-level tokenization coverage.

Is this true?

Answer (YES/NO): NO